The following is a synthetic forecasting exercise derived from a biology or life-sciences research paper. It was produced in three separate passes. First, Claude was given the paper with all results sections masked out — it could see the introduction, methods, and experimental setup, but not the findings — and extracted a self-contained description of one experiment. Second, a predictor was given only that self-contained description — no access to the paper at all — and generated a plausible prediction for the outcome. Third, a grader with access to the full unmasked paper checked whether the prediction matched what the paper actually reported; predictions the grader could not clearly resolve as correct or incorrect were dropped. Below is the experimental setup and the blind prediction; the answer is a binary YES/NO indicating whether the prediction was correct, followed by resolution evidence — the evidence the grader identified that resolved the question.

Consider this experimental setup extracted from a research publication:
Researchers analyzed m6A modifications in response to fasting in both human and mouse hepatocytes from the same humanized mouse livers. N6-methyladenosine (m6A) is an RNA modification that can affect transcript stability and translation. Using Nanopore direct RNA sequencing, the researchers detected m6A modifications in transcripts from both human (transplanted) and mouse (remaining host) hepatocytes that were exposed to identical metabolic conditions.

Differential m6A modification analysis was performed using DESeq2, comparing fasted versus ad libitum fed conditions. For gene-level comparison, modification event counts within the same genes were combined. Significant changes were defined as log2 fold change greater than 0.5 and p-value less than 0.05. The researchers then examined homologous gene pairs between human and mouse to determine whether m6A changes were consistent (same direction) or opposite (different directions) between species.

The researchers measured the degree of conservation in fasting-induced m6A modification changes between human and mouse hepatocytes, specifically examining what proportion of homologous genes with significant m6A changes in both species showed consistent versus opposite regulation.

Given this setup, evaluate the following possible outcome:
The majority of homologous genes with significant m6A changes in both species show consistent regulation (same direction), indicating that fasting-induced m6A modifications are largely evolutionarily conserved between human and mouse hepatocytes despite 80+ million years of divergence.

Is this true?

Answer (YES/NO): NO